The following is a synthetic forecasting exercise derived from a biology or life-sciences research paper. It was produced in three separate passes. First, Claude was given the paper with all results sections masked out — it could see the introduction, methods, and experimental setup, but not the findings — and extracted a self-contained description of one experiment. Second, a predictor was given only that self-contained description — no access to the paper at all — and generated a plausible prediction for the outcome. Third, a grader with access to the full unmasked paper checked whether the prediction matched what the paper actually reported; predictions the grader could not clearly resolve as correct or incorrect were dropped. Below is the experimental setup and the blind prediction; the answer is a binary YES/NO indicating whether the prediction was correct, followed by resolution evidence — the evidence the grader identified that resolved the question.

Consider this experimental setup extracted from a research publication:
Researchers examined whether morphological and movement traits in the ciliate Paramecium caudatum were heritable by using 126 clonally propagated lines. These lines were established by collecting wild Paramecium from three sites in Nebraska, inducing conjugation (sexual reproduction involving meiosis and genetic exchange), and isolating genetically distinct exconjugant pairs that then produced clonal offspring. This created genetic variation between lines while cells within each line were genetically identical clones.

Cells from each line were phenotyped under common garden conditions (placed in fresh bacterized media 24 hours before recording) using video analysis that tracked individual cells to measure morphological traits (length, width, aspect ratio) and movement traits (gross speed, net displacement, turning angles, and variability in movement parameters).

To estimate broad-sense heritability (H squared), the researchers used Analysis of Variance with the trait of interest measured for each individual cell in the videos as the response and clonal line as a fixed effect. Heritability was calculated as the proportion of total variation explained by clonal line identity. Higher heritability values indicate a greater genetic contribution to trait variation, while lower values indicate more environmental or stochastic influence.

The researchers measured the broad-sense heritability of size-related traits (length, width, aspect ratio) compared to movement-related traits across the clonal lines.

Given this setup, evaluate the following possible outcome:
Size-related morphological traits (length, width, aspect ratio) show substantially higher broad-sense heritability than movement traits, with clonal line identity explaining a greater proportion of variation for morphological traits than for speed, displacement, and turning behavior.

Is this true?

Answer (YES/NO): NO